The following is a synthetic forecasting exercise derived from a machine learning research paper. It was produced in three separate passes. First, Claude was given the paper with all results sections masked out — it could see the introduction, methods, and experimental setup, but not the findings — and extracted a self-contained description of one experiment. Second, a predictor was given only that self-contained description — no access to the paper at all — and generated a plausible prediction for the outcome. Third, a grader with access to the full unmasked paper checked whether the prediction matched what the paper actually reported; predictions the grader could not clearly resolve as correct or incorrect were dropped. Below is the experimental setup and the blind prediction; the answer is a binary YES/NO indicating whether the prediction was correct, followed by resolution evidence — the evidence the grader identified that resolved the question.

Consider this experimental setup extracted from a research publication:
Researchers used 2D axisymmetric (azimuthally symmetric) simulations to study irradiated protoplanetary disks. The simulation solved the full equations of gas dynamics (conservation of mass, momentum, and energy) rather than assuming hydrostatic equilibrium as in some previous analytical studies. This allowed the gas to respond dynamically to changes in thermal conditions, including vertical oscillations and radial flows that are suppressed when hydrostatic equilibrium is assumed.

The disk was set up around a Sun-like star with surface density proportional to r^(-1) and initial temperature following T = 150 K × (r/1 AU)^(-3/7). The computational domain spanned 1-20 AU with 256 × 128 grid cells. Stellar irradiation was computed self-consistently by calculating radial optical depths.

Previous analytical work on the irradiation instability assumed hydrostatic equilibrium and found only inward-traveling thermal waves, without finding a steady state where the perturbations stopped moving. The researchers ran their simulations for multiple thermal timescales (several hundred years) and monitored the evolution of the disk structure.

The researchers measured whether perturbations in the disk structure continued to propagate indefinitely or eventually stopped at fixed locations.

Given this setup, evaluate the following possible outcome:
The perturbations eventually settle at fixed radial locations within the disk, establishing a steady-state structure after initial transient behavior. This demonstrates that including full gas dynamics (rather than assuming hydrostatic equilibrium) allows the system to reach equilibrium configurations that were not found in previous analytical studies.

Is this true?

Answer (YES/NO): YES